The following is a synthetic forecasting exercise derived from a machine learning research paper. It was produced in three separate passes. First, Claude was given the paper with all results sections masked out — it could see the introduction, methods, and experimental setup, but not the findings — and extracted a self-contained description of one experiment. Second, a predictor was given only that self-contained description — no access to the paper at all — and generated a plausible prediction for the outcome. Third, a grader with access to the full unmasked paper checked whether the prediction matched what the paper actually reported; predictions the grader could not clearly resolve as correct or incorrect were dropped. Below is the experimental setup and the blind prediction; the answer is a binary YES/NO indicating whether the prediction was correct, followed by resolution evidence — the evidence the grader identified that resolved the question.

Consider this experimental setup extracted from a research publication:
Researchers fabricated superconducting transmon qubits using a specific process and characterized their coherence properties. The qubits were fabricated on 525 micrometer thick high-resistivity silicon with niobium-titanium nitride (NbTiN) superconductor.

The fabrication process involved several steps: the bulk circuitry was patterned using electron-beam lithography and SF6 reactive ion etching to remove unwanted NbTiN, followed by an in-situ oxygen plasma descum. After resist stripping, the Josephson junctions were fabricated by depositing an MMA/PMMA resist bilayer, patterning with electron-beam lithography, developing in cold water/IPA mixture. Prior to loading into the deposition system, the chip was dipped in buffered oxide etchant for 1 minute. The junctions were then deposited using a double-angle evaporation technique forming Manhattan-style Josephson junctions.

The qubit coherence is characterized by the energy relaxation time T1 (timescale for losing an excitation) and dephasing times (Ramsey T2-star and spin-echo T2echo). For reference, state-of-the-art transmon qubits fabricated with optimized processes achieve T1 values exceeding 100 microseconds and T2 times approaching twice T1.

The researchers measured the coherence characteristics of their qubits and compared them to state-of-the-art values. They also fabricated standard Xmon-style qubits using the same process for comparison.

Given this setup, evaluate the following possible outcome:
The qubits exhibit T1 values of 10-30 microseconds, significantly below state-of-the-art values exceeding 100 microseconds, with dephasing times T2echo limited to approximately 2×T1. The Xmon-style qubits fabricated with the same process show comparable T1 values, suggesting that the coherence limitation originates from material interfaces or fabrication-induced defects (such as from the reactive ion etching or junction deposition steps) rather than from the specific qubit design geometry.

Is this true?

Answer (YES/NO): NO